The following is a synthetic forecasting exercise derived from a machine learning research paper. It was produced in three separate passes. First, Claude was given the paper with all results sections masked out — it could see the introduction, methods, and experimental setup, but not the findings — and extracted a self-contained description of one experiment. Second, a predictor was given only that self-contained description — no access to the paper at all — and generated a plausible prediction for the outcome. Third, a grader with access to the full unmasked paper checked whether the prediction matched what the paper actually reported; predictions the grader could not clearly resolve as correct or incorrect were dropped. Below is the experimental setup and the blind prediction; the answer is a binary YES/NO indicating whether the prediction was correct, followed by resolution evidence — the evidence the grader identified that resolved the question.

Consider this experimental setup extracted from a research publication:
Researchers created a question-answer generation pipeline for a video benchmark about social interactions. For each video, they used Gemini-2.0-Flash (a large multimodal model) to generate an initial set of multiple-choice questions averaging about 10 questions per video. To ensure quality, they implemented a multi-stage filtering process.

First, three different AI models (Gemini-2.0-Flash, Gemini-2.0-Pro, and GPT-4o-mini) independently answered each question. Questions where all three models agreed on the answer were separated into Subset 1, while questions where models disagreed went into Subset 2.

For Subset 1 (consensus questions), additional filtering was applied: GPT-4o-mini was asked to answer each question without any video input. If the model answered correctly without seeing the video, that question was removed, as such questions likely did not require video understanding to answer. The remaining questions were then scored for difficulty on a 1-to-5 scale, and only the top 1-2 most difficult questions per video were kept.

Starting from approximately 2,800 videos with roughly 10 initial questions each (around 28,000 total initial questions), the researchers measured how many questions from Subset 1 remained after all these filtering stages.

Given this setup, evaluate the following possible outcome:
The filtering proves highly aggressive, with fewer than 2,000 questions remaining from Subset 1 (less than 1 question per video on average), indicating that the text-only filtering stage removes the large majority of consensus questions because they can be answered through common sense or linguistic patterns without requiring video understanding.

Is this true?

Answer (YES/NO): NO